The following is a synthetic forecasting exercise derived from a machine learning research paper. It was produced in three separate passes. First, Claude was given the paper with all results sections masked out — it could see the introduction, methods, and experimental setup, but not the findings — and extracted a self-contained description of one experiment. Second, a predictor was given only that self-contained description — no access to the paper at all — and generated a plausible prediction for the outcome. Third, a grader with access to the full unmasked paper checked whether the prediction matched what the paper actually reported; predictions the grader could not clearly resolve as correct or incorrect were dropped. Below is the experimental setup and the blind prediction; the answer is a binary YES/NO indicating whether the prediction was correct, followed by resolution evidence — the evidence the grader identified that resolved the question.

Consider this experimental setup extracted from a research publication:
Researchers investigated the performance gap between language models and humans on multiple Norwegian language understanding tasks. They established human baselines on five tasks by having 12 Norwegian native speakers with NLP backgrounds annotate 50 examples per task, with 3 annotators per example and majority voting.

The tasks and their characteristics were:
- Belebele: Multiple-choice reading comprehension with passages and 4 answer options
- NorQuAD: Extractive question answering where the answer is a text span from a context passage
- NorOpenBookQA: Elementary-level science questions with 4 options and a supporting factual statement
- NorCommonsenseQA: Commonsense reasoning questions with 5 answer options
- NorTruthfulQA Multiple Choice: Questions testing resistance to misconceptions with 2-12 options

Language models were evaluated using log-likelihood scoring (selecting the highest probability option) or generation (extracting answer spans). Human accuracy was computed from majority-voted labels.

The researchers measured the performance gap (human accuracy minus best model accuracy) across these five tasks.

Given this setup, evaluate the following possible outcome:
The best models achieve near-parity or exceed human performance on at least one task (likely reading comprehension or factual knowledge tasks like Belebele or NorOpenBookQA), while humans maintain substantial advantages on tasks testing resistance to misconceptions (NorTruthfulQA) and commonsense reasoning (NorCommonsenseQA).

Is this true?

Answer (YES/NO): NO